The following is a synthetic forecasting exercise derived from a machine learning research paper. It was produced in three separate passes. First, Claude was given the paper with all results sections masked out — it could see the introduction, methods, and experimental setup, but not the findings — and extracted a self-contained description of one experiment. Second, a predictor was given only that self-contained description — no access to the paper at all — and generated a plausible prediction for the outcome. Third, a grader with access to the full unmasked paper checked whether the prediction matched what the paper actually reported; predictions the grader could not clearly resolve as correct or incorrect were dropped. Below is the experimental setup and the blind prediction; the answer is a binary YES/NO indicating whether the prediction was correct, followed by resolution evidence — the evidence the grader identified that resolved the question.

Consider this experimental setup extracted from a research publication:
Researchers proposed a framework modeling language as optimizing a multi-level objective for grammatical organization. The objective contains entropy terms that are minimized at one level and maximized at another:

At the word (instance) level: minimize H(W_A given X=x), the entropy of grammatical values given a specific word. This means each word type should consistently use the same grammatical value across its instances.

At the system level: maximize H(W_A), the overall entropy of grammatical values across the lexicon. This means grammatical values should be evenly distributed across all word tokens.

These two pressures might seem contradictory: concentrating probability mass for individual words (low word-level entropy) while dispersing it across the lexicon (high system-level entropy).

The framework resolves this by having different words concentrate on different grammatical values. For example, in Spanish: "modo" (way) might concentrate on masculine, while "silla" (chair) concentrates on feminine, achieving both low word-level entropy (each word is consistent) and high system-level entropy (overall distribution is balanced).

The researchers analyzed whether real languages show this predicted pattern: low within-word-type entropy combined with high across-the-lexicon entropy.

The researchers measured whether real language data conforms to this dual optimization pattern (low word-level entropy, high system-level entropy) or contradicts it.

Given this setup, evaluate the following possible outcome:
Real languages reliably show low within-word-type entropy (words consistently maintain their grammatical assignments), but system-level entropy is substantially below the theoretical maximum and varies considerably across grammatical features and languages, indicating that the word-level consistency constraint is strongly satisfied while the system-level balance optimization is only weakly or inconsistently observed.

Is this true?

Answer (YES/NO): NO